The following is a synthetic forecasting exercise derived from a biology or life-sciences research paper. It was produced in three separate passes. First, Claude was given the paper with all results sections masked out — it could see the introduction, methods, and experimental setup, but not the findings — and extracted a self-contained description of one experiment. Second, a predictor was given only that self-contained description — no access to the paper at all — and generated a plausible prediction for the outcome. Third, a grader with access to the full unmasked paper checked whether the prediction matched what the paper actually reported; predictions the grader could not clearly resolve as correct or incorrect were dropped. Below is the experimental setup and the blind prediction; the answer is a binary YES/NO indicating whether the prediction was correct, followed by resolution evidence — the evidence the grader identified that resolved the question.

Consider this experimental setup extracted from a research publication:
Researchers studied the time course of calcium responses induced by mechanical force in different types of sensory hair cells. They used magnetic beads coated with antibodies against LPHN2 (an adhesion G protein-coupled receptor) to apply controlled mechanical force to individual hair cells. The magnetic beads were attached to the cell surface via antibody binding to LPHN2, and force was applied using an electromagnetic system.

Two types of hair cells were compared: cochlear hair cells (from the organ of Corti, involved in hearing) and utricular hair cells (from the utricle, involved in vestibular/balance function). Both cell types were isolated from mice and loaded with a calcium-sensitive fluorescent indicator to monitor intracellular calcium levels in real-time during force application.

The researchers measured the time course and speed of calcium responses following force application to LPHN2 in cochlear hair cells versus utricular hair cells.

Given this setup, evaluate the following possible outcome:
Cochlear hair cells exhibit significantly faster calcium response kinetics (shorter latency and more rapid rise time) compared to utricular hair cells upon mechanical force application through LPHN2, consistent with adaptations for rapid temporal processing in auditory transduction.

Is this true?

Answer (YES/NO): YES